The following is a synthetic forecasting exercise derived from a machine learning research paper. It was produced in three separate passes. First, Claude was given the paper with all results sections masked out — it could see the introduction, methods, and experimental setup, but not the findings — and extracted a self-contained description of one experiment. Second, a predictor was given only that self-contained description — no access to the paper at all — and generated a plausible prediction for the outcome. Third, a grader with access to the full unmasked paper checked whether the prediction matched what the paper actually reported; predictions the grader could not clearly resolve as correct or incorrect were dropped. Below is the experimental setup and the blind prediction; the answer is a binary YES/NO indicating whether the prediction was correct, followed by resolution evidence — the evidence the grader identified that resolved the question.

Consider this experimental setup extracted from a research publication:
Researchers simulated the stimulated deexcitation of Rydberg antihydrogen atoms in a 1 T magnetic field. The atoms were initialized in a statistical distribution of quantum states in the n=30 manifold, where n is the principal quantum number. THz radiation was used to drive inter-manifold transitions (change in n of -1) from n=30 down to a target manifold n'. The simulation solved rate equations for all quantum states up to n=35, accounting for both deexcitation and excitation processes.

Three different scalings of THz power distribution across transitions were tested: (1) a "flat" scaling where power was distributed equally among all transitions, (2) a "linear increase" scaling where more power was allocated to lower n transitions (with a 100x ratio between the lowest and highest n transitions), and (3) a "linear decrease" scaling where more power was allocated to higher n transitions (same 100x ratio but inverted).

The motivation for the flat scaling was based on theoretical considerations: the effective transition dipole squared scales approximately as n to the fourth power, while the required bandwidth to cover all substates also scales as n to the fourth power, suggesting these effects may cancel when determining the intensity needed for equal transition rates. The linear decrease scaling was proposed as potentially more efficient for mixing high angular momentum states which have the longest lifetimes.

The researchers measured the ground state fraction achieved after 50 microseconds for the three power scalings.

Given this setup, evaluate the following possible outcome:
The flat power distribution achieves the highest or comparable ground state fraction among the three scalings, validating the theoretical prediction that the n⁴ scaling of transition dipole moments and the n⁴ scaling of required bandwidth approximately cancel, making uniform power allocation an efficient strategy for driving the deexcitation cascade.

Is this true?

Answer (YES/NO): YES